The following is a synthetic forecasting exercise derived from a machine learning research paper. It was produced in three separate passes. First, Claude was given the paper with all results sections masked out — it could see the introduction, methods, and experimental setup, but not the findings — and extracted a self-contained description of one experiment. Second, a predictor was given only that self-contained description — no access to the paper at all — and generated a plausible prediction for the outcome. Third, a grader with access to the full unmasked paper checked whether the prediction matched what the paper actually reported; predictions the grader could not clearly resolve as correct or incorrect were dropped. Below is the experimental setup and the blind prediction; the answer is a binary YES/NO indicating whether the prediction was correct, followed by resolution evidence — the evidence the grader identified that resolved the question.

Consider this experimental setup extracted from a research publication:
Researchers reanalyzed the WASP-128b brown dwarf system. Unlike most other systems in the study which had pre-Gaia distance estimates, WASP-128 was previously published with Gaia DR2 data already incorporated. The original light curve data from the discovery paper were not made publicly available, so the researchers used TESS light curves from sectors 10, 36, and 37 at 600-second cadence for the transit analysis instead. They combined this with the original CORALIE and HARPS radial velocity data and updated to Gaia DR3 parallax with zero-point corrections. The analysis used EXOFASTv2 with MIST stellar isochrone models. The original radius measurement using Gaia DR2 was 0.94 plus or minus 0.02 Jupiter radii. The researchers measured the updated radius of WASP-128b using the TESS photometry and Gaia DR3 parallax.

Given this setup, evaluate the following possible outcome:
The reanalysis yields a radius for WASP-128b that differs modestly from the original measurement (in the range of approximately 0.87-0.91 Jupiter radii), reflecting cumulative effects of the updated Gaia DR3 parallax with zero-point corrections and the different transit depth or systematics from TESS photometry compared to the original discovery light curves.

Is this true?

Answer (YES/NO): NO